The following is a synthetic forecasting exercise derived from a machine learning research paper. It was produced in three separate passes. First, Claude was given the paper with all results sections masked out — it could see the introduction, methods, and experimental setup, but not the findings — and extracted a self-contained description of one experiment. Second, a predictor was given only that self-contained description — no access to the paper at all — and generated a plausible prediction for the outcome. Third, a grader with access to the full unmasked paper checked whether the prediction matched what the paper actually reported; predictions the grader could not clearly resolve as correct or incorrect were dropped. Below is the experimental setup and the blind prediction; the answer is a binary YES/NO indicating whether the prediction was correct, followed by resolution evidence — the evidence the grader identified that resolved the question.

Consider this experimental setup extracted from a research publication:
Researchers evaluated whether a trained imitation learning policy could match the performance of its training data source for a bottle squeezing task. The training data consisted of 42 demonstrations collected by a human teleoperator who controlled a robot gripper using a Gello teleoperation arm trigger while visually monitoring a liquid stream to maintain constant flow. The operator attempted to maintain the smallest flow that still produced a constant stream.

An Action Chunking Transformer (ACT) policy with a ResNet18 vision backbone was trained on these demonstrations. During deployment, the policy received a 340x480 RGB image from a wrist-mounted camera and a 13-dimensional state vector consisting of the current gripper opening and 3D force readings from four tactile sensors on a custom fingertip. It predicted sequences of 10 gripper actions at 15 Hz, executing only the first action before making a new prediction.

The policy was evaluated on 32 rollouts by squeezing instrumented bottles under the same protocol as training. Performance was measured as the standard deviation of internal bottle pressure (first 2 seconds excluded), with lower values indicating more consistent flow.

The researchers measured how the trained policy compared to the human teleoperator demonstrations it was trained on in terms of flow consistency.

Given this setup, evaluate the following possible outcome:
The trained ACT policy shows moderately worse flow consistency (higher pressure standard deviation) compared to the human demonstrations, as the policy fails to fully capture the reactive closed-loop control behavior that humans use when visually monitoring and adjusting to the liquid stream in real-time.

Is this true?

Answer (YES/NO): YES